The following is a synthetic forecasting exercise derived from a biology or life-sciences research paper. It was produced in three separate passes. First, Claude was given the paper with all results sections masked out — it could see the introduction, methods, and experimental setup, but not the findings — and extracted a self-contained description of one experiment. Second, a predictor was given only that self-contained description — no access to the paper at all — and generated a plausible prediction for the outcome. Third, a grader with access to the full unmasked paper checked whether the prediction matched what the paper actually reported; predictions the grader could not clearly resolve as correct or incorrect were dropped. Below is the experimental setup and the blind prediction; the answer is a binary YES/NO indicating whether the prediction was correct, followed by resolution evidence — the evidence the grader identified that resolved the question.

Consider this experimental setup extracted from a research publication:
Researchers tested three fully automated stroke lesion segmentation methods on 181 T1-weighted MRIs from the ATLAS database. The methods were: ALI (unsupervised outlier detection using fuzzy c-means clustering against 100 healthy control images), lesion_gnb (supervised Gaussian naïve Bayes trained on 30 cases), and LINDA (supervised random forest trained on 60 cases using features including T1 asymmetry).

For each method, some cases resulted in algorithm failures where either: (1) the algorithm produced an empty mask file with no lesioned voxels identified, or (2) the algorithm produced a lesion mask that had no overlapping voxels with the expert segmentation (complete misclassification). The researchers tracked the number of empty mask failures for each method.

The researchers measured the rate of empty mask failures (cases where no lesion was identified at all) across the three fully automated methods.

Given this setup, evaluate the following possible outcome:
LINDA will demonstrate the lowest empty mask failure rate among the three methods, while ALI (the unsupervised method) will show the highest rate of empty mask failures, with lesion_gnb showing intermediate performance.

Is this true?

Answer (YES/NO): NO